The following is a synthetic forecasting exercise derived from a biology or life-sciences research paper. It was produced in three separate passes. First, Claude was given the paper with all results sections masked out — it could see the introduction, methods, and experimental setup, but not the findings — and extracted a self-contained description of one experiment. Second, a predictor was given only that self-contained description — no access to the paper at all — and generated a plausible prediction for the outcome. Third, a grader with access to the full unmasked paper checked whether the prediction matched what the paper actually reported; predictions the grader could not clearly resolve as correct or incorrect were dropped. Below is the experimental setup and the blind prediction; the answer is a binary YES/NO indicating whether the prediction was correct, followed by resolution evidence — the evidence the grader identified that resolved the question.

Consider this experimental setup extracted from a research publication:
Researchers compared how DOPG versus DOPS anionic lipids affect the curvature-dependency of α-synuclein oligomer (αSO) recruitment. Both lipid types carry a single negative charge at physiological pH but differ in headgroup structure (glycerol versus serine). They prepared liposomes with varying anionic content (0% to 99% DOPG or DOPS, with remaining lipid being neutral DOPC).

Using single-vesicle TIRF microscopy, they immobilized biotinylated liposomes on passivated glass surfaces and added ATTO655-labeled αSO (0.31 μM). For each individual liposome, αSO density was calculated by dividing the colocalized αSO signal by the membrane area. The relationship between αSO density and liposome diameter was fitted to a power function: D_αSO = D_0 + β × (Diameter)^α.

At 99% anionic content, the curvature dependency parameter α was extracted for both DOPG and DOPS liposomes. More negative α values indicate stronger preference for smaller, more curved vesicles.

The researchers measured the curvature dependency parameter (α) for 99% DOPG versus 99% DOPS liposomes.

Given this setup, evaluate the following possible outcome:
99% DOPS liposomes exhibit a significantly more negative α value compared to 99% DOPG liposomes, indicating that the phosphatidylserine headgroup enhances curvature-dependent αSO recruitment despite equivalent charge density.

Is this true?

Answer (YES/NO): YES